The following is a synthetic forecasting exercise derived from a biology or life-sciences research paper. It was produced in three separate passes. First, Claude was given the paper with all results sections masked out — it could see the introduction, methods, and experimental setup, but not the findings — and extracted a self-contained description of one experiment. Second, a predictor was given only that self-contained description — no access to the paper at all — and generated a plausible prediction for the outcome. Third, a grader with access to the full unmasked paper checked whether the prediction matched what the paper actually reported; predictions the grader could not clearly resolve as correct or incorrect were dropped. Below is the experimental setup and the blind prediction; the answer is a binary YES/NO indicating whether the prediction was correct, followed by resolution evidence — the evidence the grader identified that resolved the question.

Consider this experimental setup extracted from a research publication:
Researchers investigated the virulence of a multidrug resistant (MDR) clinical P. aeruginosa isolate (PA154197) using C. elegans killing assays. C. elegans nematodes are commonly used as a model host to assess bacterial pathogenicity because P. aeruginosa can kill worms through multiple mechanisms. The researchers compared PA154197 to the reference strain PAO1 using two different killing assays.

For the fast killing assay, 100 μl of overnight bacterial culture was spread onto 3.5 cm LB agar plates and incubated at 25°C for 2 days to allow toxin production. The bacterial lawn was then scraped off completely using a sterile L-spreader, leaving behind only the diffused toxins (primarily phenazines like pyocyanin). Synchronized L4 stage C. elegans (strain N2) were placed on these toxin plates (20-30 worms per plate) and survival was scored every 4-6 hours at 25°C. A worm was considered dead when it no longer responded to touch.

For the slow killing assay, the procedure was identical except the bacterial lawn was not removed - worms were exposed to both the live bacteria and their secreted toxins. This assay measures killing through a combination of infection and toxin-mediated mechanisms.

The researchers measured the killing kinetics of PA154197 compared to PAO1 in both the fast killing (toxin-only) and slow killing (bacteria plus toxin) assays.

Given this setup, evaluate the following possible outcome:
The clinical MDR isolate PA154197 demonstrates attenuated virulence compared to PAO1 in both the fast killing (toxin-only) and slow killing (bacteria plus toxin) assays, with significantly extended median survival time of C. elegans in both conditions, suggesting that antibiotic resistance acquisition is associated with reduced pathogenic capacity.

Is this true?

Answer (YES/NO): NO